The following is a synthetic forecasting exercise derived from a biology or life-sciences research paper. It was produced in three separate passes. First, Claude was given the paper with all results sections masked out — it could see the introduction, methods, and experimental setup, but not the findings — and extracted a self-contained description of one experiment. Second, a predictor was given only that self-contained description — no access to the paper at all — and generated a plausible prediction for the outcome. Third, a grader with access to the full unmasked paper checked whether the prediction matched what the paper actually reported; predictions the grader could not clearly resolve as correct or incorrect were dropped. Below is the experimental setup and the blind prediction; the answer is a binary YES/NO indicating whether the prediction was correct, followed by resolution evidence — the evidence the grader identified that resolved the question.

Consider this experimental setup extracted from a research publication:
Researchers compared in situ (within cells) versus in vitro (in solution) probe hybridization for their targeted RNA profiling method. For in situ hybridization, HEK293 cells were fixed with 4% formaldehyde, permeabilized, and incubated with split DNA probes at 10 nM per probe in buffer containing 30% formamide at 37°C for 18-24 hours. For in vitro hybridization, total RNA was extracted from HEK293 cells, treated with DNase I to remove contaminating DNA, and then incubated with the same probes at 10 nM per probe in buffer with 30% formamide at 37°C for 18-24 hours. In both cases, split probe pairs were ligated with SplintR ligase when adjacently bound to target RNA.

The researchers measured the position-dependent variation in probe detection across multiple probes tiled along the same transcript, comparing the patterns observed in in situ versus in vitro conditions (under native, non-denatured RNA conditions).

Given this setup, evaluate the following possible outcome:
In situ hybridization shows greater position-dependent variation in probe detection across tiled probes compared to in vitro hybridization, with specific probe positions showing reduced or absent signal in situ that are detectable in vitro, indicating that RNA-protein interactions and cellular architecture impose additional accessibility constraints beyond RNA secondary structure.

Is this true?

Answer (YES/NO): NO